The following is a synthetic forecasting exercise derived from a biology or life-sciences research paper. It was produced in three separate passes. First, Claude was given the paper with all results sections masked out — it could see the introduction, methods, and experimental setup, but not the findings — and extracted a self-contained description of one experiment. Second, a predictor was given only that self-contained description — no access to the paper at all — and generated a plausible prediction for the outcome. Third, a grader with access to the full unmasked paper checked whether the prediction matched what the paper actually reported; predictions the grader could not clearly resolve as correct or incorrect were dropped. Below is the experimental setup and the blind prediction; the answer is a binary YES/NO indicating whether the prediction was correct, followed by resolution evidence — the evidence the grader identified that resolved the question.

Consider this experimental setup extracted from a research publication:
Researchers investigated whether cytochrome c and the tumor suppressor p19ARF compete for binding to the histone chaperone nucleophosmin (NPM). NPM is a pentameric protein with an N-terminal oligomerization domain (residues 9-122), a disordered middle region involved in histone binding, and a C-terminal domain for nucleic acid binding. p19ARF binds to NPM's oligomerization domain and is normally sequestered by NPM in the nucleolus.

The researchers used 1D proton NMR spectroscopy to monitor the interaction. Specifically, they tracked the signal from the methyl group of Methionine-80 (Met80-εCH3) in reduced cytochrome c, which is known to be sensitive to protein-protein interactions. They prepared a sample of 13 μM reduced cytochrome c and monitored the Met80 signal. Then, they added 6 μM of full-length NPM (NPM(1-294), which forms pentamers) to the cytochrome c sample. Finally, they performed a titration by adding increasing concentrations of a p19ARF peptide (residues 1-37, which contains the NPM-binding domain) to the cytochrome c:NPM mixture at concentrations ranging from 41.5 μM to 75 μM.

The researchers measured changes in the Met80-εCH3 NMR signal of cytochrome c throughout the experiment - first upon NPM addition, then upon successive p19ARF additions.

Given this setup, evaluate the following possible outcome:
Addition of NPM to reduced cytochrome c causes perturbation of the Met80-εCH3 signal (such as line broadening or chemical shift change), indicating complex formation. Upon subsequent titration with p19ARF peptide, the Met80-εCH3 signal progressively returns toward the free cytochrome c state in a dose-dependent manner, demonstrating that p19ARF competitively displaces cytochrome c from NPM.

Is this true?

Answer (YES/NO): YES